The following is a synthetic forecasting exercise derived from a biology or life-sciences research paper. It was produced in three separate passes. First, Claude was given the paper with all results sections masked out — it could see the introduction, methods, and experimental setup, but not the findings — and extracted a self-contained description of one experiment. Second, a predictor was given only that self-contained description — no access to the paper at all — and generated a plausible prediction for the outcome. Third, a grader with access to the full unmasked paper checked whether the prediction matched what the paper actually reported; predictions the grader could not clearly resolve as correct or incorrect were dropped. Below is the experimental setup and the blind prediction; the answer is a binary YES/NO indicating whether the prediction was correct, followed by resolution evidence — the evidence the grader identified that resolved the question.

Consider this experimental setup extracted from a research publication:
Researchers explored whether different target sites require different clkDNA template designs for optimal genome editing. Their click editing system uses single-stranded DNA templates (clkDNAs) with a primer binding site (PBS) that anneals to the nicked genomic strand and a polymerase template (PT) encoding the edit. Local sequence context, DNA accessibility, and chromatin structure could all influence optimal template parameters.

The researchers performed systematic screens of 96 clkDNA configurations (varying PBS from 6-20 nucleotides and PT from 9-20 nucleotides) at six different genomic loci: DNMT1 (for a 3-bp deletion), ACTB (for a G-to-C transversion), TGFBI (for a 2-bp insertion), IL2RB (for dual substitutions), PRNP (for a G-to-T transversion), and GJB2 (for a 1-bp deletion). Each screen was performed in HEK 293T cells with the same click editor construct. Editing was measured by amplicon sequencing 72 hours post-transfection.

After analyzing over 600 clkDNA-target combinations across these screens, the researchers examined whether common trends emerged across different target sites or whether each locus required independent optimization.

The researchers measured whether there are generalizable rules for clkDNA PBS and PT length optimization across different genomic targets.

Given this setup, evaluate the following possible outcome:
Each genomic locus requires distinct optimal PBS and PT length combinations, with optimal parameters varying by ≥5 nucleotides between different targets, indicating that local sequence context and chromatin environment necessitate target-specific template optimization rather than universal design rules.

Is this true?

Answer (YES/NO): NO